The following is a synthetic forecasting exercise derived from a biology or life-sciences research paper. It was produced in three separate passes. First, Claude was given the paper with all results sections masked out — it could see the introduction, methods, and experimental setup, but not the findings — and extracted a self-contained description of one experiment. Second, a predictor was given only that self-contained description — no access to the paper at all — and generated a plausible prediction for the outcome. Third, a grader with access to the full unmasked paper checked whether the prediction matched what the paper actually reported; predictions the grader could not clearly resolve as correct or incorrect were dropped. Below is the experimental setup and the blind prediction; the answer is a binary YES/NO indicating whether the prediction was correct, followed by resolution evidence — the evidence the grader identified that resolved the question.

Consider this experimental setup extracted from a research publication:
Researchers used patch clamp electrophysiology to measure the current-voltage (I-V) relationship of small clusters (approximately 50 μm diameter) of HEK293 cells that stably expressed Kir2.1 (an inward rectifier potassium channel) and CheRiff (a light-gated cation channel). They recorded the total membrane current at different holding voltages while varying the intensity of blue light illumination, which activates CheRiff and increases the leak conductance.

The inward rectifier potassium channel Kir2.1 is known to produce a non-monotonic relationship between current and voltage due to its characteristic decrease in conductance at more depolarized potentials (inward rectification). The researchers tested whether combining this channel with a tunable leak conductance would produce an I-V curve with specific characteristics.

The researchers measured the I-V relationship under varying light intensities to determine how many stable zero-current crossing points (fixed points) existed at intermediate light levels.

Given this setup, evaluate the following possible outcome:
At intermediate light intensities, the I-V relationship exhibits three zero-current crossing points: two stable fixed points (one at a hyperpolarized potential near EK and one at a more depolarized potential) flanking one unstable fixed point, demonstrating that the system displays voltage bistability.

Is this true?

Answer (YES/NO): YES